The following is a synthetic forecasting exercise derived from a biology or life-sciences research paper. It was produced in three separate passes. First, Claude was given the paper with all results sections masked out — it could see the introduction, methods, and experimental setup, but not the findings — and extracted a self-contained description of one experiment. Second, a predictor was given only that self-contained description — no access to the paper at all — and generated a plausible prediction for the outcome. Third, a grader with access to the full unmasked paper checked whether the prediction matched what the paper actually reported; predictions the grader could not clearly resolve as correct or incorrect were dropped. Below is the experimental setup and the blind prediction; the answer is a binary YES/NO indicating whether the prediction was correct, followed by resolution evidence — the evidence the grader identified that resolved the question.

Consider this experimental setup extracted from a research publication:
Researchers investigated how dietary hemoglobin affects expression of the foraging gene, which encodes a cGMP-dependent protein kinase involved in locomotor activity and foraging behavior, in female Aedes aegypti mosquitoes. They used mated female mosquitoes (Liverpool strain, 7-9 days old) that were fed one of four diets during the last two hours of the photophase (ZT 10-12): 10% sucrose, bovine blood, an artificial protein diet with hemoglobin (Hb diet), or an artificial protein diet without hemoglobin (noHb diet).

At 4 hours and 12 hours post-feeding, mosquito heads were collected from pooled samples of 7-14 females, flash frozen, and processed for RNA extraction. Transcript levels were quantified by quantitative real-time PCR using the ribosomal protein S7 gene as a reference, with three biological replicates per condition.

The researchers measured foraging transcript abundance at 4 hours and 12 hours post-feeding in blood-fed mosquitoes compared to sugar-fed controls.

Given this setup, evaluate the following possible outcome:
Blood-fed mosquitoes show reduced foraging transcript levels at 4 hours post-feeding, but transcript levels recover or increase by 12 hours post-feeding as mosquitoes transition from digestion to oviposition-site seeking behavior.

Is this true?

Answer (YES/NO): NO